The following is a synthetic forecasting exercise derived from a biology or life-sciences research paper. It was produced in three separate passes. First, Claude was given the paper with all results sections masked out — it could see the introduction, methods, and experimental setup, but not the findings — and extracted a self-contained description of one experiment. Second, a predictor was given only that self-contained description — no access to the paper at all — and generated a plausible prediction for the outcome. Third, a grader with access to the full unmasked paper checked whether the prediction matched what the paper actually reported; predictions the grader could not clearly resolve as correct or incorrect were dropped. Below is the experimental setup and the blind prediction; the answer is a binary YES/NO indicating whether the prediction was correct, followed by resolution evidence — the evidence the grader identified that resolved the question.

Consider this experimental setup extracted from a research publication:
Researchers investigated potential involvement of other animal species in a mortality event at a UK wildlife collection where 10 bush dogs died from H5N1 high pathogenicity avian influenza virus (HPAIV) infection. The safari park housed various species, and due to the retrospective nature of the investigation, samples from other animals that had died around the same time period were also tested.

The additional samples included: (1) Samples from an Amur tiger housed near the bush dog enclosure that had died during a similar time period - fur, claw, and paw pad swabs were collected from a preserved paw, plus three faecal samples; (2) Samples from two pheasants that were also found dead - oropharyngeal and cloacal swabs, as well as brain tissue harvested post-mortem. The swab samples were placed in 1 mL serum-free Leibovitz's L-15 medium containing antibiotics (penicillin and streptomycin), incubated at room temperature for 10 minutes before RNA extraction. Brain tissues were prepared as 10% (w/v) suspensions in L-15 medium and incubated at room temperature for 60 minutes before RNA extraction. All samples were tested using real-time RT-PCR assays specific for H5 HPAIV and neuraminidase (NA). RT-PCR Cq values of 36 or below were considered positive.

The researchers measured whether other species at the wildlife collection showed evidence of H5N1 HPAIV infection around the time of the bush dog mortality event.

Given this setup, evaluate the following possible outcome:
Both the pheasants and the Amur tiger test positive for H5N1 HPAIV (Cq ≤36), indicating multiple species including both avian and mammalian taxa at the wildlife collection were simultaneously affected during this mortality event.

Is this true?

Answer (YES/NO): NO